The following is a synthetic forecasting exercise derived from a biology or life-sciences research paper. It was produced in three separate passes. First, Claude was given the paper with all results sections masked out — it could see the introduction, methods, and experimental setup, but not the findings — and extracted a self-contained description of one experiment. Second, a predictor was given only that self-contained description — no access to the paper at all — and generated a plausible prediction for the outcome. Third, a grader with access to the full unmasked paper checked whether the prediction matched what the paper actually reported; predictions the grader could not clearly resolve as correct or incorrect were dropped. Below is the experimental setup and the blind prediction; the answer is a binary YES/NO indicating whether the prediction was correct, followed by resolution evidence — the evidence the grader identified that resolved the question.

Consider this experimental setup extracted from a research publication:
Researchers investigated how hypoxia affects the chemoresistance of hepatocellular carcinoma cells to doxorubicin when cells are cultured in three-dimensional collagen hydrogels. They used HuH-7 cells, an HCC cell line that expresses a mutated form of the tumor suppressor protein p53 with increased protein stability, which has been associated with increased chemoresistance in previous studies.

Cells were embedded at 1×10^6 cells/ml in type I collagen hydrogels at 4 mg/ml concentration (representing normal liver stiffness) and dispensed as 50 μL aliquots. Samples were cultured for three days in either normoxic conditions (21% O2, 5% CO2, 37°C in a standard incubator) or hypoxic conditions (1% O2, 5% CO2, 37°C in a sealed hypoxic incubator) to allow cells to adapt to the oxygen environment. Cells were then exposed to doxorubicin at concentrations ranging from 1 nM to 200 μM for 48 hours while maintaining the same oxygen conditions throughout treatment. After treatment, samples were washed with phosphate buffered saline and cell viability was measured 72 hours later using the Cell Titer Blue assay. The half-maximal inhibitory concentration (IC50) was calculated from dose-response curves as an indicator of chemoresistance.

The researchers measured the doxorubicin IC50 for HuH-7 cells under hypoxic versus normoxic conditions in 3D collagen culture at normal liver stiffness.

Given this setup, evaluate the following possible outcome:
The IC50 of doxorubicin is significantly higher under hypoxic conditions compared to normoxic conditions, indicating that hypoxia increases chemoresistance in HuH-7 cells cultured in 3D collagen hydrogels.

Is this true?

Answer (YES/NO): YES